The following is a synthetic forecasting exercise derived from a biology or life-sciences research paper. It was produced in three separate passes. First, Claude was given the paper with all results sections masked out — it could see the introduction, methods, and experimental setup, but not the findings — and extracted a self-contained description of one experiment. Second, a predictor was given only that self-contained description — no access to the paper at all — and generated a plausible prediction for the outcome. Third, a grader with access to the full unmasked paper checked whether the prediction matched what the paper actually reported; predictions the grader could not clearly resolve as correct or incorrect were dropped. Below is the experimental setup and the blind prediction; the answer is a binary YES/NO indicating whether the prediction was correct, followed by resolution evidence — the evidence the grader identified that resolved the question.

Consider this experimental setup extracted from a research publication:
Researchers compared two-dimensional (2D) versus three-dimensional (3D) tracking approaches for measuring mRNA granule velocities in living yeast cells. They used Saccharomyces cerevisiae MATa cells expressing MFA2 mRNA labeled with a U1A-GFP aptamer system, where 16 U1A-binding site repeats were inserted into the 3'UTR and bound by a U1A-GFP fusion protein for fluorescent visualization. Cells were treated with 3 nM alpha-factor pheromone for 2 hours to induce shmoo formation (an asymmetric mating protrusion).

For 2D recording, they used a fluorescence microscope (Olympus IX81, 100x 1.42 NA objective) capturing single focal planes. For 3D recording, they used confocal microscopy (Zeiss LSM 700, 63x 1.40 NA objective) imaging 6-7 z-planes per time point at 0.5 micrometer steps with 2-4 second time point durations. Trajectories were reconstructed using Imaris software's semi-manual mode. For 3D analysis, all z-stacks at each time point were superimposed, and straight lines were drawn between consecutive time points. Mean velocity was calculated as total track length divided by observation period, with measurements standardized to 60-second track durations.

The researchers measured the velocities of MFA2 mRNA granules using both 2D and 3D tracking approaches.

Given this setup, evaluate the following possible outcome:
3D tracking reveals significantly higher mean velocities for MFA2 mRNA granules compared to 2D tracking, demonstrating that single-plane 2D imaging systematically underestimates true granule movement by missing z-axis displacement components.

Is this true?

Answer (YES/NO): NO